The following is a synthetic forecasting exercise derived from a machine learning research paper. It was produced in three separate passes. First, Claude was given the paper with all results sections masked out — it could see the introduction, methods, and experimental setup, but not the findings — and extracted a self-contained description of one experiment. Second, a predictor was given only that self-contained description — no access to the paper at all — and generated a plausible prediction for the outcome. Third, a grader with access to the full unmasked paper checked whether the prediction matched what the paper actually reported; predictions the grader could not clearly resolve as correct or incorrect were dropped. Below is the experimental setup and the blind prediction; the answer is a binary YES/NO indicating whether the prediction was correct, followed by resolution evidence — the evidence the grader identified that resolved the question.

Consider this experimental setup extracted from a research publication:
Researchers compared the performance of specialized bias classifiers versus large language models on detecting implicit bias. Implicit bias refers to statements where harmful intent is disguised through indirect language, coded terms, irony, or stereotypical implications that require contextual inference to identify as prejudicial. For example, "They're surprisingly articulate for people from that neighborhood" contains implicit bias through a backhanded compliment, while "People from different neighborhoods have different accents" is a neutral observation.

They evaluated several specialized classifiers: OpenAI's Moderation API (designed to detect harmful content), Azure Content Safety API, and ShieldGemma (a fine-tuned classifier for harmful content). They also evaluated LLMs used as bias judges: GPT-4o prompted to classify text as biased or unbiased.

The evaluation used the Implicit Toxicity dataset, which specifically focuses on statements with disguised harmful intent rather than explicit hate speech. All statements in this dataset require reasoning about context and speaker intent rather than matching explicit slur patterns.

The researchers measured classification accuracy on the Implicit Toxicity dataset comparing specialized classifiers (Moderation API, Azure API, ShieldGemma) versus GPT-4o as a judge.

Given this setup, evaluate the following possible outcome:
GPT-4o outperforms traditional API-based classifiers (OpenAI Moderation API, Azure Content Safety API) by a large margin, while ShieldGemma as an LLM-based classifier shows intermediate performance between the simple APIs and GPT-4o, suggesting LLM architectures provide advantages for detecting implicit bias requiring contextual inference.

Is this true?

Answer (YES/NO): NO